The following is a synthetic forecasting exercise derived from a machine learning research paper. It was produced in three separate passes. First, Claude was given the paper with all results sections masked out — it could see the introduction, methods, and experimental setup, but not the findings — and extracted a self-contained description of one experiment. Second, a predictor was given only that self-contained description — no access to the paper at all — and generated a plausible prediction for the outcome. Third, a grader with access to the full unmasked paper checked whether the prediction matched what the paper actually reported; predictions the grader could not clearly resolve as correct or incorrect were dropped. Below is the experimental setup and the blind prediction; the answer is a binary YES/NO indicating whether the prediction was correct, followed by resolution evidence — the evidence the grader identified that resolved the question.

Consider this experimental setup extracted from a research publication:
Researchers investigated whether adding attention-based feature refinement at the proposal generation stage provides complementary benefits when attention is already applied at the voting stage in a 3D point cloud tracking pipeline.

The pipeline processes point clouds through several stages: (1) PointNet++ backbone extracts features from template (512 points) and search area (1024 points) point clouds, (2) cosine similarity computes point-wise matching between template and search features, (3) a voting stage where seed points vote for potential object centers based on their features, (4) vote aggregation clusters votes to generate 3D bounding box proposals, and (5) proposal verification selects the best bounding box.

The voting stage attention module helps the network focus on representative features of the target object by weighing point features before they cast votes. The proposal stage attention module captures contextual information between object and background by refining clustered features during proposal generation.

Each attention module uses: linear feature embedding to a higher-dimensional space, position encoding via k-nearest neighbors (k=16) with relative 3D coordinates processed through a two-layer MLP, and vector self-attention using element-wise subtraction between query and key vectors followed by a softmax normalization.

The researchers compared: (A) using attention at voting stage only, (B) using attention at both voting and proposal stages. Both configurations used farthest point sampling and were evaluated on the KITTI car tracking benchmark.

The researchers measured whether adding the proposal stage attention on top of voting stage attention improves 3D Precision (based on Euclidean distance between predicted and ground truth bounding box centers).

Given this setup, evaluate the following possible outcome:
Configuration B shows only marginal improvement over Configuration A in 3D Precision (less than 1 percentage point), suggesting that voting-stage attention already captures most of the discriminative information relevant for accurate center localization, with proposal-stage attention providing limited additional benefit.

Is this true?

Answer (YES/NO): NO